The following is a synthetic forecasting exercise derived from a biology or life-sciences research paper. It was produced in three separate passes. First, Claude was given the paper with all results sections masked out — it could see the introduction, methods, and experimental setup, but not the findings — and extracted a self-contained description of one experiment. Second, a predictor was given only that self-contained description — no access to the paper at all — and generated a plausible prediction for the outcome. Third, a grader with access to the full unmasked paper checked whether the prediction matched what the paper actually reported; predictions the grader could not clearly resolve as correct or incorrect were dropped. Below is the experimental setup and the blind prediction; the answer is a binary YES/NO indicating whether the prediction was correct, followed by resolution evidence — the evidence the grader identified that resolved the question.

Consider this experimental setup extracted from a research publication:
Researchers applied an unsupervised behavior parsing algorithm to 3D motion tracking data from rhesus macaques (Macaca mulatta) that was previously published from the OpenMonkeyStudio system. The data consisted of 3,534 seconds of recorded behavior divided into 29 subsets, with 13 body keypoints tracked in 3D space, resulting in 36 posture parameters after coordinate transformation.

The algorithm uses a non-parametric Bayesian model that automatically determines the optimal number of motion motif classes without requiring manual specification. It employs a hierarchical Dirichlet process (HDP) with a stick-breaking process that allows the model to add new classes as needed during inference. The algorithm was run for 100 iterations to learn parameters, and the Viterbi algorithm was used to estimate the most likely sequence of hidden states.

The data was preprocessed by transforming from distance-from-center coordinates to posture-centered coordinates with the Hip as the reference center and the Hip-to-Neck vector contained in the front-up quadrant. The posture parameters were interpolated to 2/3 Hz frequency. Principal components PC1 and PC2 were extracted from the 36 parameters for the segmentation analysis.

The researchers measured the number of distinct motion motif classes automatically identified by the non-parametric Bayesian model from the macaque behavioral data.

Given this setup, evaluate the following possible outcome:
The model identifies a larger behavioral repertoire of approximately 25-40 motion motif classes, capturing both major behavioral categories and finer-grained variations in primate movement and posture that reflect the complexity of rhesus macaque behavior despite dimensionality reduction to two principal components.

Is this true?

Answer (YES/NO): NO